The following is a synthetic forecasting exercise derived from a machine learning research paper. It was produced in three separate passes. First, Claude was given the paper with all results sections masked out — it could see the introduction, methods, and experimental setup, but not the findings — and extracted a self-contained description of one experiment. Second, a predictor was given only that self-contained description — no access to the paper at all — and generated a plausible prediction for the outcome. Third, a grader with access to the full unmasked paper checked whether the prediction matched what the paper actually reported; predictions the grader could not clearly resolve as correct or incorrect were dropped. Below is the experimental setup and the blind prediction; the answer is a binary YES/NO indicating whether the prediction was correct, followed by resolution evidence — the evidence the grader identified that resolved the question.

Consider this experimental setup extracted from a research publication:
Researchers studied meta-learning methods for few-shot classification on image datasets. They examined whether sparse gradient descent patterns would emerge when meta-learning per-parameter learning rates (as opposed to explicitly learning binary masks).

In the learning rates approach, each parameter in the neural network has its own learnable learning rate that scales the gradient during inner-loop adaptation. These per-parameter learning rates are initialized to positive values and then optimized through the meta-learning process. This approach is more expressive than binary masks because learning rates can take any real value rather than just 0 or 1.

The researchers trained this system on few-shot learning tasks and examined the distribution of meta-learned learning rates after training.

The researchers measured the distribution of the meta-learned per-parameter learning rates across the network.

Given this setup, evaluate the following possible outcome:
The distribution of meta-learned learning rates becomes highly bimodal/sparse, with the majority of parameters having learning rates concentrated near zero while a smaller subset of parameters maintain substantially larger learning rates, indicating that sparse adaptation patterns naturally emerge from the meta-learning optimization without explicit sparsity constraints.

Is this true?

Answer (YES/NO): YES